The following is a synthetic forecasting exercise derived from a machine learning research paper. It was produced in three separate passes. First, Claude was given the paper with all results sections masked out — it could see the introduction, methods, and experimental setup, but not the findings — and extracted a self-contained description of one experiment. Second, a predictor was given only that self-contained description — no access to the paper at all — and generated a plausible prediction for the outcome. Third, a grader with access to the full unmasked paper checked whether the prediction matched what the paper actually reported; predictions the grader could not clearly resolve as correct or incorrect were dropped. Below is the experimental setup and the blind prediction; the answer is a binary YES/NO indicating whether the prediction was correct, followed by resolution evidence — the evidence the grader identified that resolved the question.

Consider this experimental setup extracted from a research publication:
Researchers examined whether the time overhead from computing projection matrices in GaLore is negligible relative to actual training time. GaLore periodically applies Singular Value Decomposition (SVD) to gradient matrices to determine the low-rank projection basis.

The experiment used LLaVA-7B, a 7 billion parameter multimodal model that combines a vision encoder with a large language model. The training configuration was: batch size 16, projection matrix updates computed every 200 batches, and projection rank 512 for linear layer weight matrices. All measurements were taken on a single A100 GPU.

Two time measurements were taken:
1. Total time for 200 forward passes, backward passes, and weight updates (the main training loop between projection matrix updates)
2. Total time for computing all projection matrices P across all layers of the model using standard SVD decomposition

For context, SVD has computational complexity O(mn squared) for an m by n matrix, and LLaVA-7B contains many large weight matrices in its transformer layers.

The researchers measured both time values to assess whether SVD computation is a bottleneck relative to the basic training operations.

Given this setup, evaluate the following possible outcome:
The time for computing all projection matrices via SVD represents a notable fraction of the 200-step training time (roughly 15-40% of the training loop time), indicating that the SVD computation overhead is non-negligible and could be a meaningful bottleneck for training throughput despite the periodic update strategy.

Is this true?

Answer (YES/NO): NO